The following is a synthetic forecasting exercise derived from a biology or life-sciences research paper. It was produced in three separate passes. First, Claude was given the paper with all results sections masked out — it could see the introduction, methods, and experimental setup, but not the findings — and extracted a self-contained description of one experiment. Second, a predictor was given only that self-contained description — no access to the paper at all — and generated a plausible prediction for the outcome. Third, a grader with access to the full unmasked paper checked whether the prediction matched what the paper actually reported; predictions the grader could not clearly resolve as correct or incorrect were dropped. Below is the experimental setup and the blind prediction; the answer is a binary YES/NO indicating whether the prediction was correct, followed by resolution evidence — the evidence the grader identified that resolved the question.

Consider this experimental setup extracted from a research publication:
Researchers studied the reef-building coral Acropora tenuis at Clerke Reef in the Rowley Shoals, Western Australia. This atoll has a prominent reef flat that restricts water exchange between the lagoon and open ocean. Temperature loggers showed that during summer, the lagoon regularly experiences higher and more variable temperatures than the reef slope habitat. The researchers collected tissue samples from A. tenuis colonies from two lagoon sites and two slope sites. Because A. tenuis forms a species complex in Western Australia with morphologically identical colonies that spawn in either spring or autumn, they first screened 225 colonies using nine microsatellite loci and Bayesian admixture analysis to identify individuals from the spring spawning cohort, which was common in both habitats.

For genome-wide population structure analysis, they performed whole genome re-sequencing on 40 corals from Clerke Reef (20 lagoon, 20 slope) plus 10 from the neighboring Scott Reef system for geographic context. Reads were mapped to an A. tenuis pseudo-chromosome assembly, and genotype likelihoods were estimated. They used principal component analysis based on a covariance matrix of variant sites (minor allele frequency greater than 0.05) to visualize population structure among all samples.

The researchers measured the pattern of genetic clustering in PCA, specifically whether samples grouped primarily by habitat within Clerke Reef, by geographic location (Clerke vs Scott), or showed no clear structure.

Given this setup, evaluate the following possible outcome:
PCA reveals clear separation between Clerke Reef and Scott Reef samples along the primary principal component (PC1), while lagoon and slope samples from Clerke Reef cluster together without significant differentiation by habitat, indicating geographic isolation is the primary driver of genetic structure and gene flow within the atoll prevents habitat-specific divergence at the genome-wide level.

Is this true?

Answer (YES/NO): YES